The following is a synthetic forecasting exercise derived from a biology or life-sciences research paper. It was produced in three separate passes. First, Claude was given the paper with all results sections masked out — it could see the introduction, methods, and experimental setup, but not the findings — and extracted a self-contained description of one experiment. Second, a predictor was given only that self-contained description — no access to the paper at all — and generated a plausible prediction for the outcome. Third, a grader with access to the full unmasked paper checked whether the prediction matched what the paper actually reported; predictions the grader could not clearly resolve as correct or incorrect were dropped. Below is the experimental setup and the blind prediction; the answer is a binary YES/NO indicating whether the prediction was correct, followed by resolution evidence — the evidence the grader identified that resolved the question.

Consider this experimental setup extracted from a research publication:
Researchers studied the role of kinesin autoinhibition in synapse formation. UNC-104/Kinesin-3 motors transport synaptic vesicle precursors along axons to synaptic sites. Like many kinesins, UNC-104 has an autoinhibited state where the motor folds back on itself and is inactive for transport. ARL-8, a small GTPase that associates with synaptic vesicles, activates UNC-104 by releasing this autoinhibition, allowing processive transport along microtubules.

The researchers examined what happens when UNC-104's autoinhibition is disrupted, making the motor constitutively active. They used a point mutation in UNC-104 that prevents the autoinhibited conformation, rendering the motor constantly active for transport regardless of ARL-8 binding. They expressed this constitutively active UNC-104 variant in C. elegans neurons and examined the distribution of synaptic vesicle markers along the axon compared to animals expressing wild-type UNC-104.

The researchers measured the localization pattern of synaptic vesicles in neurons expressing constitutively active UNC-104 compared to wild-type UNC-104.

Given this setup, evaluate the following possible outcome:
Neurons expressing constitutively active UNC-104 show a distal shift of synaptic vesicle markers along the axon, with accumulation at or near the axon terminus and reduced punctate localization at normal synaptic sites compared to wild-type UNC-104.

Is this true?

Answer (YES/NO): YES